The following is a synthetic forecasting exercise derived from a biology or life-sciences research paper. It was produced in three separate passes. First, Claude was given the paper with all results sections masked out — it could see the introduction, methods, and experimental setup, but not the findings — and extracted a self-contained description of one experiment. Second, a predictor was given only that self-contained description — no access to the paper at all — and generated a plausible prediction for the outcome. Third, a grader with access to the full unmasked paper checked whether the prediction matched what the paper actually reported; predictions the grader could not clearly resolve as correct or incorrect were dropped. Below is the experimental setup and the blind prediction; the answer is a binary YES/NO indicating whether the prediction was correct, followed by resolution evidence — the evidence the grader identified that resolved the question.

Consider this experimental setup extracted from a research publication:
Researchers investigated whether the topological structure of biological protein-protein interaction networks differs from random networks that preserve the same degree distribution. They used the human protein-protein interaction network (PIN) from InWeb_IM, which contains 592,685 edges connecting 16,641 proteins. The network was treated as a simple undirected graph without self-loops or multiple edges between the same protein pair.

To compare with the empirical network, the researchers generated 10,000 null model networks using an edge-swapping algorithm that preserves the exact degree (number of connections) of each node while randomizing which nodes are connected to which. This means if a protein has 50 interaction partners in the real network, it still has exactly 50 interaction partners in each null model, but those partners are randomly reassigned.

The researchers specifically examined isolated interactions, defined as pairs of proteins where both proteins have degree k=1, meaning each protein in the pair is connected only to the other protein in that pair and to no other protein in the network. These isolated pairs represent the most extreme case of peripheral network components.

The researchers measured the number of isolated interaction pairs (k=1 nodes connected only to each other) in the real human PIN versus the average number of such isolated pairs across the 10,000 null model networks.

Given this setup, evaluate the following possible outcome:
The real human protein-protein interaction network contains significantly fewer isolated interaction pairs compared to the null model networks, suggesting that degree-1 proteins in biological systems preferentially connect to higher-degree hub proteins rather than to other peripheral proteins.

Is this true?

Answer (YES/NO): YES